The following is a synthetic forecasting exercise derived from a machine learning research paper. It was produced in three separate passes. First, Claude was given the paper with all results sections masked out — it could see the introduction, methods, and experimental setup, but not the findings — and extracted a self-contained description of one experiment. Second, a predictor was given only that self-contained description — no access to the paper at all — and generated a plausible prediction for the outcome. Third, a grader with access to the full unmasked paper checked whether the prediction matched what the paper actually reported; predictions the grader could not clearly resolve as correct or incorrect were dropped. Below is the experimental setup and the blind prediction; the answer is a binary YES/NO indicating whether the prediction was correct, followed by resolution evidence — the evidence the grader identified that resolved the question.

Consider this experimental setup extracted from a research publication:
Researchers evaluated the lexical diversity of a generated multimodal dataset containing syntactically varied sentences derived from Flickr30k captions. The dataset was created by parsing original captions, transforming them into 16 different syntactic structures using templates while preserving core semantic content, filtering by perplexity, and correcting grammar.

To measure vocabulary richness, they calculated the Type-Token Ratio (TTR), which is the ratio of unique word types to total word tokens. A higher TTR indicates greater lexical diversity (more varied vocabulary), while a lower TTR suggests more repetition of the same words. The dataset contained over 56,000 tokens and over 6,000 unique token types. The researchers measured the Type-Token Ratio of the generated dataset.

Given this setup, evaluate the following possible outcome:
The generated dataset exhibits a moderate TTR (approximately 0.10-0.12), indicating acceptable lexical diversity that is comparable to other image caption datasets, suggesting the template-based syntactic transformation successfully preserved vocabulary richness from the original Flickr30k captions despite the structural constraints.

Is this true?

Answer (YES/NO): NO